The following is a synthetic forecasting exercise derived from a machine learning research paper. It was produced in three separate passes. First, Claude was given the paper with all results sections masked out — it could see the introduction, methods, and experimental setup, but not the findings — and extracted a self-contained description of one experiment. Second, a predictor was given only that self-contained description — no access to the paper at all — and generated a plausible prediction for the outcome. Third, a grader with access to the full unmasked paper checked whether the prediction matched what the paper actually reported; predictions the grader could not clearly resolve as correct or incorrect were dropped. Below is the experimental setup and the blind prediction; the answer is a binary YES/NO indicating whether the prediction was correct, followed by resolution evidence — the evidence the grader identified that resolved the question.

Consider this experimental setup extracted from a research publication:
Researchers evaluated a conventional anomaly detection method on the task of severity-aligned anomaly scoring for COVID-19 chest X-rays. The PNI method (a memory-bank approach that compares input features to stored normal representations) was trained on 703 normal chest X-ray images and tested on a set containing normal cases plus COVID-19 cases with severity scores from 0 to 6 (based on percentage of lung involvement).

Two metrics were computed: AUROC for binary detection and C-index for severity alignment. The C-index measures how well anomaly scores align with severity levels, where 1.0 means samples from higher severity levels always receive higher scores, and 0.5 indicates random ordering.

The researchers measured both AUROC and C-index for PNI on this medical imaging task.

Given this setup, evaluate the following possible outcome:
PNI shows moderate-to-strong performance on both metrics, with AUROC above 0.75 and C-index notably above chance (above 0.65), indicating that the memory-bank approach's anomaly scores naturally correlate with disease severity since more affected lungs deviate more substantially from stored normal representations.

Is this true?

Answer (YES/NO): NO